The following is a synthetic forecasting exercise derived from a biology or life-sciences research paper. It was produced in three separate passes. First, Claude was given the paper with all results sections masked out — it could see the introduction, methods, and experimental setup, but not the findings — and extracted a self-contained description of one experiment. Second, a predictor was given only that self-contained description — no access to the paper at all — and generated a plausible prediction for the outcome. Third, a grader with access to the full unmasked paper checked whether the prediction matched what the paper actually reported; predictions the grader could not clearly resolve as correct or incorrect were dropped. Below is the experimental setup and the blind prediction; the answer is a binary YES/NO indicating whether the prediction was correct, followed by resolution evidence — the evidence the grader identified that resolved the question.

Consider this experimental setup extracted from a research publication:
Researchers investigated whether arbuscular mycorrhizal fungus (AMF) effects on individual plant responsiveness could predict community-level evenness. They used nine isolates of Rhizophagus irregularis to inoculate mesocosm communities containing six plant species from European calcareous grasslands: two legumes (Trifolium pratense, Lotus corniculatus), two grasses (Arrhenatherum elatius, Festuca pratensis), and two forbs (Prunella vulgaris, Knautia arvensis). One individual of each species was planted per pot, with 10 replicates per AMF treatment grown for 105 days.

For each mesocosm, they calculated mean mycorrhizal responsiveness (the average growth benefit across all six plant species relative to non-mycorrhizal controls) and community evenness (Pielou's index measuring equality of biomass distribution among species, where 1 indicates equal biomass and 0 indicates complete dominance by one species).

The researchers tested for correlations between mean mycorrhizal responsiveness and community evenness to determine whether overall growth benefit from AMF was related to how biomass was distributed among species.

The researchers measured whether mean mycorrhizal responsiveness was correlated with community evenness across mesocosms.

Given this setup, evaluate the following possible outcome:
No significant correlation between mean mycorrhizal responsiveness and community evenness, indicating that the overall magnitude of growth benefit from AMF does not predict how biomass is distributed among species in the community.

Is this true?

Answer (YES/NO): NO